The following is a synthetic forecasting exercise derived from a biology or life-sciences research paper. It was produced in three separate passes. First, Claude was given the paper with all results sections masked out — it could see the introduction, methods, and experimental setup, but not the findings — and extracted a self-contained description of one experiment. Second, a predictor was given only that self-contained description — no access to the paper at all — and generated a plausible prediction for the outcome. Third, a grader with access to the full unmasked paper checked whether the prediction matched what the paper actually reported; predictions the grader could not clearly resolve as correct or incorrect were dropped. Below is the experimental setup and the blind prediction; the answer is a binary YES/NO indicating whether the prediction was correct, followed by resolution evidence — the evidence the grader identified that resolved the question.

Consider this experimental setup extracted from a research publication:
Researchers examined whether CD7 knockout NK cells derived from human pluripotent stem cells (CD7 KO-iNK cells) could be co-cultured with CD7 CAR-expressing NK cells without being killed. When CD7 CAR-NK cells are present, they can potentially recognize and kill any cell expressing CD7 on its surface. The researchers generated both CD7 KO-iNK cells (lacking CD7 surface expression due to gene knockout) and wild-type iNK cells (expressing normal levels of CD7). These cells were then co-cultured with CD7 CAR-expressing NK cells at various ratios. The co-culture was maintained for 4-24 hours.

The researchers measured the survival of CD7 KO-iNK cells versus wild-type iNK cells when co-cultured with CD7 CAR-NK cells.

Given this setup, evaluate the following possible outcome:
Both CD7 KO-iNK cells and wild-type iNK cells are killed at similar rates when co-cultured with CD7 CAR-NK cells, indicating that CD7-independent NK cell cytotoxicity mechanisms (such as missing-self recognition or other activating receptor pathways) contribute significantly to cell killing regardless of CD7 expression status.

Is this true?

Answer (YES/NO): NO